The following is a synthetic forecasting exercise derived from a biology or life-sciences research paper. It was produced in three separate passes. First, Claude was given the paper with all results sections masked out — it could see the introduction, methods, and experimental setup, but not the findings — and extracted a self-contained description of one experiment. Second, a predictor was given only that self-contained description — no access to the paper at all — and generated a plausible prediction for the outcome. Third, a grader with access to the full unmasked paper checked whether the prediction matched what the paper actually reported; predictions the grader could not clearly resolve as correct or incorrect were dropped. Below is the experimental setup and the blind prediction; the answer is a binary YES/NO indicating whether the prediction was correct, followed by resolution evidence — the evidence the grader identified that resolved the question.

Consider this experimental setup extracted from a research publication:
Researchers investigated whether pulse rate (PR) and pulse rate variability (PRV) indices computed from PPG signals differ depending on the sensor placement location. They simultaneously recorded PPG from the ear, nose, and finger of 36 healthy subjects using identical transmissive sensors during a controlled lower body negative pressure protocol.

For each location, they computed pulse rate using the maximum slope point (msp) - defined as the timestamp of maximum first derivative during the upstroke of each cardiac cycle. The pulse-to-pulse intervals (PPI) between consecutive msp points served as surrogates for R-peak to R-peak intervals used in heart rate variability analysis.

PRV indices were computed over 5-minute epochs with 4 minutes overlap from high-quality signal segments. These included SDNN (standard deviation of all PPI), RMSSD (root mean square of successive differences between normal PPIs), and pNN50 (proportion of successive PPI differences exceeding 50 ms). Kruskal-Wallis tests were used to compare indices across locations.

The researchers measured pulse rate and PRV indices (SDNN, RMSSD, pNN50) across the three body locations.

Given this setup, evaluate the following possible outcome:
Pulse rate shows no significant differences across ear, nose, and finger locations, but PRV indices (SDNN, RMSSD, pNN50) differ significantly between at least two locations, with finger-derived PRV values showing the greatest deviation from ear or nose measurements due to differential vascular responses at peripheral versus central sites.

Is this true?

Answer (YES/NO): YES